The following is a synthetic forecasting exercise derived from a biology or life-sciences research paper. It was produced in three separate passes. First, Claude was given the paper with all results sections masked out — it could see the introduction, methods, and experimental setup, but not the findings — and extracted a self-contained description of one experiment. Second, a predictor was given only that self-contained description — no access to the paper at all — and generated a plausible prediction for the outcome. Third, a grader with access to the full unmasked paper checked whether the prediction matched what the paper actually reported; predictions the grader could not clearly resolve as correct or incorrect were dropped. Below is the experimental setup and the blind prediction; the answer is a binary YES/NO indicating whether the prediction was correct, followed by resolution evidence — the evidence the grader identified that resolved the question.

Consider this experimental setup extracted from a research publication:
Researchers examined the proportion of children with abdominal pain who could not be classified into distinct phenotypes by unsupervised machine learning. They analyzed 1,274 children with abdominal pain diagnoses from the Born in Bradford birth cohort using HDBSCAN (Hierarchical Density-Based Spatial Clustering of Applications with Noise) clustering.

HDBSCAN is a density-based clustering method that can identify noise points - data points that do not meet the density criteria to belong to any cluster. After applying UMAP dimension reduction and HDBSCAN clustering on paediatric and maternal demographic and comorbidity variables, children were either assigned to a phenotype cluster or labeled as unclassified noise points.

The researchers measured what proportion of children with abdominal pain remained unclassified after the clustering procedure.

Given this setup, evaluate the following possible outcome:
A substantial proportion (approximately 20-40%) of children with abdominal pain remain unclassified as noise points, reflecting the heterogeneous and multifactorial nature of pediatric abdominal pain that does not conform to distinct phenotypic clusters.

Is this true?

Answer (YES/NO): NO